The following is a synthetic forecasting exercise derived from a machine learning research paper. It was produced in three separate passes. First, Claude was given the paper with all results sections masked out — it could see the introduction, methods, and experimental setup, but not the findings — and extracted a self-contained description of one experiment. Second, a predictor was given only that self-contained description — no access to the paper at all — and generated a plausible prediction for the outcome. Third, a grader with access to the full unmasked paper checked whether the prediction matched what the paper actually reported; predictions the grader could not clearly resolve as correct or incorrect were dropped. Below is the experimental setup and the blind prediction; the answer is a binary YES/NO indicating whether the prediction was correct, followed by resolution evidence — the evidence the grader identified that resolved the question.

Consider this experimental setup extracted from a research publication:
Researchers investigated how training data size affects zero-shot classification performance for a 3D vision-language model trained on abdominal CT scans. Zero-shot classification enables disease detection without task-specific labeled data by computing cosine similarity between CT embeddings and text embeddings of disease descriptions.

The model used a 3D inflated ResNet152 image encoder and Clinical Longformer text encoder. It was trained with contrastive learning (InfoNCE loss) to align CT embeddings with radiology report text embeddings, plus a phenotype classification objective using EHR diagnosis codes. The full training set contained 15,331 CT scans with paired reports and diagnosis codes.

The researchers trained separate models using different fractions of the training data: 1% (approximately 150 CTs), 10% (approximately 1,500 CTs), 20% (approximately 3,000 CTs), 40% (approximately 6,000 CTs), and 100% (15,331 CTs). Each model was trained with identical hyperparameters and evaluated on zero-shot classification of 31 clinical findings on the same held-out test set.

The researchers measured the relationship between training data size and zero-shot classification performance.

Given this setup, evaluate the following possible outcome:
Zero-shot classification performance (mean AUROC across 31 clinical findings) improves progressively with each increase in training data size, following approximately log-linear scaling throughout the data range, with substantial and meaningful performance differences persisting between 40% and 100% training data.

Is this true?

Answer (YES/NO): NO